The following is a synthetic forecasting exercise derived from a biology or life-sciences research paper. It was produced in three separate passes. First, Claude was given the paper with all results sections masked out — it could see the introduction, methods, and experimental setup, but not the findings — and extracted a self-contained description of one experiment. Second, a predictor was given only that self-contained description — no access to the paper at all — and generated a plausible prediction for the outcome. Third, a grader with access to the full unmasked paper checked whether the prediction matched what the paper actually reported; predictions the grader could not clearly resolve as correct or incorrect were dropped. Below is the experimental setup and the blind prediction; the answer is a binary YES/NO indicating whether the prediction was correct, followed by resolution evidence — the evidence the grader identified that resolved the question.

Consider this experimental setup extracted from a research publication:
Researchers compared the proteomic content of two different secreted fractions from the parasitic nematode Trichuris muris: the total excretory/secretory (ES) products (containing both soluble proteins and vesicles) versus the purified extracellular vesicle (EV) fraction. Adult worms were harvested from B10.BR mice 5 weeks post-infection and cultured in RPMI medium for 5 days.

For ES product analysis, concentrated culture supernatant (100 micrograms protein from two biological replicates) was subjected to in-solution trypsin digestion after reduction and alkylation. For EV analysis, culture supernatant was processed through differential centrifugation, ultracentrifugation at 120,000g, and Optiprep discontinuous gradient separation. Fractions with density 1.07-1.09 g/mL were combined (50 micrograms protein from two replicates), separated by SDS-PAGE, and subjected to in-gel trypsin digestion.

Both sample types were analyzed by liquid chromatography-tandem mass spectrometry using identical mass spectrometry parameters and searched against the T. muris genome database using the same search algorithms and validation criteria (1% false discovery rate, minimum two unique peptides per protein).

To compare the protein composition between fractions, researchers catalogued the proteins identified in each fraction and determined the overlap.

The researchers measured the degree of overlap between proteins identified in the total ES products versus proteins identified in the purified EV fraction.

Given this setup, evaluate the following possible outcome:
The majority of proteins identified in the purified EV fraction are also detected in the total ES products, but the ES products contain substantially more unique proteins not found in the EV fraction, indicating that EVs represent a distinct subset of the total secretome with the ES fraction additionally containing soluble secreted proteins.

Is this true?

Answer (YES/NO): NO